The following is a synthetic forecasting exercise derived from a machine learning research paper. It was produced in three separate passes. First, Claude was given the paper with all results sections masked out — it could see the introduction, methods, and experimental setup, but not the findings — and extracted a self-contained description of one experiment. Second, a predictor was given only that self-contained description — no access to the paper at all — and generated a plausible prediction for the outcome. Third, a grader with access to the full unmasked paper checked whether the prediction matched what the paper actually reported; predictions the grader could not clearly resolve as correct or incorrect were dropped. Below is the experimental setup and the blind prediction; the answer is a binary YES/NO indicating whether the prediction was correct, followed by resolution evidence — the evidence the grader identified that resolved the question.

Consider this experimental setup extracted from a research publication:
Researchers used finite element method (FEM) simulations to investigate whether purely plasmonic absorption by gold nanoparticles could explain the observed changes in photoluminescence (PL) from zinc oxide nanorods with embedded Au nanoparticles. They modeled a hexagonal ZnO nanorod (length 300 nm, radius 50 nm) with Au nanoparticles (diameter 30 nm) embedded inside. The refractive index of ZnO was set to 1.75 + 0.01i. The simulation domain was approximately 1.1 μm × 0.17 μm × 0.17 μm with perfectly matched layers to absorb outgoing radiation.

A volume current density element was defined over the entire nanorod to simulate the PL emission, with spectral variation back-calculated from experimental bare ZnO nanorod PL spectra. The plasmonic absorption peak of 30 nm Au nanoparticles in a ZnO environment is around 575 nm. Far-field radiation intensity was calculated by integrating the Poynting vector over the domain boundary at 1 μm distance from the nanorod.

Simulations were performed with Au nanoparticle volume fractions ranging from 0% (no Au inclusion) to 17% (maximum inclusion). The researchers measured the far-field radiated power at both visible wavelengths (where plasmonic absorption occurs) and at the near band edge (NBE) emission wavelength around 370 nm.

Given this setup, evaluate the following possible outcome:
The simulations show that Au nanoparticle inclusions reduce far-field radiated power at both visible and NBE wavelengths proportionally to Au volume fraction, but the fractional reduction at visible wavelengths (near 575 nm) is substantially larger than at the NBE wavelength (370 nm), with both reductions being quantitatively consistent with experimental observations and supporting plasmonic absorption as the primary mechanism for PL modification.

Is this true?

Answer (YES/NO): NO